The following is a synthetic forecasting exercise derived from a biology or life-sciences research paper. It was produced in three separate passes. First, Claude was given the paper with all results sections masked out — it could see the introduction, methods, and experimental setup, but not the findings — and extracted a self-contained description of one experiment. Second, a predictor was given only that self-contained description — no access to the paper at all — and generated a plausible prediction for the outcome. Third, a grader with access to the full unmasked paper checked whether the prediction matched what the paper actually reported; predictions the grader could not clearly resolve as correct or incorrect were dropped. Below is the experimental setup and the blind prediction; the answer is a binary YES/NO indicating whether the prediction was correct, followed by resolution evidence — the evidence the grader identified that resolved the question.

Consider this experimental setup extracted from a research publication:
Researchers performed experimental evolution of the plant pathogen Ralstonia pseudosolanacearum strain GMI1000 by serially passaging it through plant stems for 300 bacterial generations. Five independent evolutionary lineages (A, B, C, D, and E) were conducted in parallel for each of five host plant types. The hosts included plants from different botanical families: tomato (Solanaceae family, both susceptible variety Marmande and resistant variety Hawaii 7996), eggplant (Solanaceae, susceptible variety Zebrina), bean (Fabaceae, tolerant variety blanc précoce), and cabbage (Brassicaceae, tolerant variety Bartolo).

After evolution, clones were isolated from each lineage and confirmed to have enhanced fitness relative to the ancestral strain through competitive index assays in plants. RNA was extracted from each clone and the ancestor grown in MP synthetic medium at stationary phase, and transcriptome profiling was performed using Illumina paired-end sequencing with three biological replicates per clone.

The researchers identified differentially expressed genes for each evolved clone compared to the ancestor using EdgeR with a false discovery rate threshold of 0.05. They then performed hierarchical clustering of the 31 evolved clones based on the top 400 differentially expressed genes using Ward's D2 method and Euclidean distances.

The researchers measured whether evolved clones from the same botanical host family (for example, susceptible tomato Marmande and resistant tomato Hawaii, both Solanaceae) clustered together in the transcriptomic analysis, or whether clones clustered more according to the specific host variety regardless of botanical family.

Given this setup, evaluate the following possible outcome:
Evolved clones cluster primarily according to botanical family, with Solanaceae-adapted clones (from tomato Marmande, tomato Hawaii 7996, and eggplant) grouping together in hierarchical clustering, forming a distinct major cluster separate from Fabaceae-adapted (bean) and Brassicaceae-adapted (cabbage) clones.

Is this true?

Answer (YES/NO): NO